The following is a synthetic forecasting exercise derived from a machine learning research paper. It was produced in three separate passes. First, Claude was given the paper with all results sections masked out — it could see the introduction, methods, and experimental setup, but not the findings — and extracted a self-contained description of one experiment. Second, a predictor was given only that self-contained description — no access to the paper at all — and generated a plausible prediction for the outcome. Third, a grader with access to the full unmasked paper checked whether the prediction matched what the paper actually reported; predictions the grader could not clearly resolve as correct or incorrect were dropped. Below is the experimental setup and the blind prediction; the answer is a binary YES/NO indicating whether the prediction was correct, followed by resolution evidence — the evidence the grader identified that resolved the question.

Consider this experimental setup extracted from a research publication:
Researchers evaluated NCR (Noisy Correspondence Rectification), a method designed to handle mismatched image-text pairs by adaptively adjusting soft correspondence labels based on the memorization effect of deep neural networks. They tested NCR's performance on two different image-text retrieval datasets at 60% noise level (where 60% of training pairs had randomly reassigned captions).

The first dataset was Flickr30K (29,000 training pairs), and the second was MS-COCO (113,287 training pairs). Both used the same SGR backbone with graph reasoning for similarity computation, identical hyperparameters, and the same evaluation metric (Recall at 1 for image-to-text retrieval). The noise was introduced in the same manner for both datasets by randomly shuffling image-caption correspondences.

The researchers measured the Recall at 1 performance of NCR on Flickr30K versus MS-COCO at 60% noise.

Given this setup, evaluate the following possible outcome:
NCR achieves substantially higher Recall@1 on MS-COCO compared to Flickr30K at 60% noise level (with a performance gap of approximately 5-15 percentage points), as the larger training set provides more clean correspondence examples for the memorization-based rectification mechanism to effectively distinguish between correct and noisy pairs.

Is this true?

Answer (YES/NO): NO